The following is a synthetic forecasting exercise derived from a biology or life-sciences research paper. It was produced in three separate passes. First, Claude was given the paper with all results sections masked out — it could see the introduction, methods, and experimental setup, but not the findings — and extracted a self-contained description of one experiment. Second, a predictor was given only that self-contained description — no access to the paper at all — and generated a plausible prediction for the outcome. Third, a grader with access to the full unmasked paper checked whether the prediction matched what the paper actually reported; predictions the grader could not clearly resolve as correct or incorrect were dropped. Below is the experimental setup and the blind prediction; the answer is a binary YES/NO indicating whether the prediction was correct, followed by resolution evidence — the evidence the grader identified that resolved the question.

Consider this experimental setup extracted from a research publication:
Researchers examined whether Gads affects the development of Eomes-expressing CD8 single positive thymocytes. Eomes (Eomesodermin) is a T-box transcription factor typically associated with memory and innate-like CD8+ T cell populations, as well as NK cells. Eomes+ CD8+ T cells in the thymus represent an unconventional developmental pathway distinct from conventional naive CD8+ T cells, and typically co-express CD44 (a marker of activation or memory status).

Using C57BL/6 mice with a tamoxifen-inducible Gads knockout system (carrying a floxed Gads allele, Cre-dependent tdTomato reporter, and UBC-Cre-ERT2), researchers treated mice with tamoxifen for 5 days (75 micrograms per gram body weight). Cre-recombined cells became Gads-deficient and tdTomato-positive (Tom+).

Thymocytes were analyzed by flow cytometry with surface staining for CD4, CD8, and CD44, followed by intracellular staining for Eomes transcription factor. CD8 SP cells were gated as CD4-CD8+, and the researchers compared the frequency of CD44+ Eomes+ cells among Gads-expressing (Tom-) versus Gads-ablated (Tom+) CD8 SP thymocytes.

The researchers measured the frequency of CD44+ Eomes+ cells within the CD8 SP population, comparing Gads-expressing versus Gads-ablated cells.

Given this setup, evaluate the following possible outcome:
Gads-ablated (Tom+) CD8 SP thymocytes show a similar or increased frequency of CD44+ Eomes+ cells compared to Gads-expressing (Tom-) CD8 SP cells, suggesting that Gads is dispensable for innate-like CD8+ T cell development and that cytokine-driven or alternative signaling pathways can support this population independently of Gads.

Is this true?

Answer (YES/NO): YES